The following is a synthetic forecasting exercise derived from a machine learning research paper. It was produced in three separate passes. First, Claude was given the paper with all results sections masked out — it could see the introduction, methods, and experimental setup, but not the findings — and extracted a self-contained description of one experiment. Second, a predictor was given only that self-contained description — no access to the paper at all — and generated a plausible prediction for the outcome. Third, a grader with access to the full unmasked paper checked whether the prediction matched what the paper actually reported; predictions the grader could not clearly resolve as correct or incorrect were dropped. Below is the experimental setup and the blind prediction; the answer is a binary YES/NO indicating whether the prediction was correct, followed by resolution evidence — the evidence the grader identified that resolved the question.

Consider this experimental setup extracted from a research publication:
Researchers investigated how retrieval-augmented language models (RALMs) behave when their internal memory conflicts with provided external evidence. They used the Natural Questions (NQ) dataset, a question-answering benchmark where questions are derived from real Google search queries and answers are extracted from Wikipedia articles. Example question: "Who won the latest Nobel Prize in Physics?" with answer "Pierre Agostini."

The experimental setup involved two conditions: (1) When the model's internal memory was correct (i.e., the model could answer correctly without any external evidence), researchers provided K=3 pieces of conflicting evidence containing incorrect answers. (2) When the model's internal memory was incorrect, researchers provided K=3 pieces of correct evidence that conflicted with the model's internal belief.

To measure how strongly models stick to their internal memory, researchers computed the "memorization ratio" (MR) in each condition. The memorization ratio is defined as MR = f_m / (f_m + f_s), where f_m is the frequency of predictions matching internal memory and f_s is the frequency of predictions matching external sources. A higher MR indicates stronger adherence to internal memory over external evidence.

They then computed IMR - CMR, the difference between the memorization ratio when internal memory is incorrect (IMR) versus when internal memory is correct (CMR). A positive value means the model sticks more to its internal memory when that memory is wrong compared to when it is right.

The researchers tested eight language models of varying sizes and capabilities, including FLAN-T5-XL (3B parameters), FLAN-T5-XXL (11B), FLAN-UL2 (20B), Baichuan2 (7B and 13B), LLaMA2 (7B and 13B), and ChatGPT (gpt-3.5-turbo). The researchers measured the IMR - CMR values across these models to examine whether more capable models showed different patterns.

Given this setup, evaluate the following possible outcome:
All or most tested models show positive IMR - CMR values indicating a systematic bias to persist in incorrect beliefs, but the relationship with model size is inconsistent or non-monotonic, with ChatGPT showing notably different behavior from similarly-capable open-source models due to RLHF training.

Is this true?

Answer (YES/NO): NO